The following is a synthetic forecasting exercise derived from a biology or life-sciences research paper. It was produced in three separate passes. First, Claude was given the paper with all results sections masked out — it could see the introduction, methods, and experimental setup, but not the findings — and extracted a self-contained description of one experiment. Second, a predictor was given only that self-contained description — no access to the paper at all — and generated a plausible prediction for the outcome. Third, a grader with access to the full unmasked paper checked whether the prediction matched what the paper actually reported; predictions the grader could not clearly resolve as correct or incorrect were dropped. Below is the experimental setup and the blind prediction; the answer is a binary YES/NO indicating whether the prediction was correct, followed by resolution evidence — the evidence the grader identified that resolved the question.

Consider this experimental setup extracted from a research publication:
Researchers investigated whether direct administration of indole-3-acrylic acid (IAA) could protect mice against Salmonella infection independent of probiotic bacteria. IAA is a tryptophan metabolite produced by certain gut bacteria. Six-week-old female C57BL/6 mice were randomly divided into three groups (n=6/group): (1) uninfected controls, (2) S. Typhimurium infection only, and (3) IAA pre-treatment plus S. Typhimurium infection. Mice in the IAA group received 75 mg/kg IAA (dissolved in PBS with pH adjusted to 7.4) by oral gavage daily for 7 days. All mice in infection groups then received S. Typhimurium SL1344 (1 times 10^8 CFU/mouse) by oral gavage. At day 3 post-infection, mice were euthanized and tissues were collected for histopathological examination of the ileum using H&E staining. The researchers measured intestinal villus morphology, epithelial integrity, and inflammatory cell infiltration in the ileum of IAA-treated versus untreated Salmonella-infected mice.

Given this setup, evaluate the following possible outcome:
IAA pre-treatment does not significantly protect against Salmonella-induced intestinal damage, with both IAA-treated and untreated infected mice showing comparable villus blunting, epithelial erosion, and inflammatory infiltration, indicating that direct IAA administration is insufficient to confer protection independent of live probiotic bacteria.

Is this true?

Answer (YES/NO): NO